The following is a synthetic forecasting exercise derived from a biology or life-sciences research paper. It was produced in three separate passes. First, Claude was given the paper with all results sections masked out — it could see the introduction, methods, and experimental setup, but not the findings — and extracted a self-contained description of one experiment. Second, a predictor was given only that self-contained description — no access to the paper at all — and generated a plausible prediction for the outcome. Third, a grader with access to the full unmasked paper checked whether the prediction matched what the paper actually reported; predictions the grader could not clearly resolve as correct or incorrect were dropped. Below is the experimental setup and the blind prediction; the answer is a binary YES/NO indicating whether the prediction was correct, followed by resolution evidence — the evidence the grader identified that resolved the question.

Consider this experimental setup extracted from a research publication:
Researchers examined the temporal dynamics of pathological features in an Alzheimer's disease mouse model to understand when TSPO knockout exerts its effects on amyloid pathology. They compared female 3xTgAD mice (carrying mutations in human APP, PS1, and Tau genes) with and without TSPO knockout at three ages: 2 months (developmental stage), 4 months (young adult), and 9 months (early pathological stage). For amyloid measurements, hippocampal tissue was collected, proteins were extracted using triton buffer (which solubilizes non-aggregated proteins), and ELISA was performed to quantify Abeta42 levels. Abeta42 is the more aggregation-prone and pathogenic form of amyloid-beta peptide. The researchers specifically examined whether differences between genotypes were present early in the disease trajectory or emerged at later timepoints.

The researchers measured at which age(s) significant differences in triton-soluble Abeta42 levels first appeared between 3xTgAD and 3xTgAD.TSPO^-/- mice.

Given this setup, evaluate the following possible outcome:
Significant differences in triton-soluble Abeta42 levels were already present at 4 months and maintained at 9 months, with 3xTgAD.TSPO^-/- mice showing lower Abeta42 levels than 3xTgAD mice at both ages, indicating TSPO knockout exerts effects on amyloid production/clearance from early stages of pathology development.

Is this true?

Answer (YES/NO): NO